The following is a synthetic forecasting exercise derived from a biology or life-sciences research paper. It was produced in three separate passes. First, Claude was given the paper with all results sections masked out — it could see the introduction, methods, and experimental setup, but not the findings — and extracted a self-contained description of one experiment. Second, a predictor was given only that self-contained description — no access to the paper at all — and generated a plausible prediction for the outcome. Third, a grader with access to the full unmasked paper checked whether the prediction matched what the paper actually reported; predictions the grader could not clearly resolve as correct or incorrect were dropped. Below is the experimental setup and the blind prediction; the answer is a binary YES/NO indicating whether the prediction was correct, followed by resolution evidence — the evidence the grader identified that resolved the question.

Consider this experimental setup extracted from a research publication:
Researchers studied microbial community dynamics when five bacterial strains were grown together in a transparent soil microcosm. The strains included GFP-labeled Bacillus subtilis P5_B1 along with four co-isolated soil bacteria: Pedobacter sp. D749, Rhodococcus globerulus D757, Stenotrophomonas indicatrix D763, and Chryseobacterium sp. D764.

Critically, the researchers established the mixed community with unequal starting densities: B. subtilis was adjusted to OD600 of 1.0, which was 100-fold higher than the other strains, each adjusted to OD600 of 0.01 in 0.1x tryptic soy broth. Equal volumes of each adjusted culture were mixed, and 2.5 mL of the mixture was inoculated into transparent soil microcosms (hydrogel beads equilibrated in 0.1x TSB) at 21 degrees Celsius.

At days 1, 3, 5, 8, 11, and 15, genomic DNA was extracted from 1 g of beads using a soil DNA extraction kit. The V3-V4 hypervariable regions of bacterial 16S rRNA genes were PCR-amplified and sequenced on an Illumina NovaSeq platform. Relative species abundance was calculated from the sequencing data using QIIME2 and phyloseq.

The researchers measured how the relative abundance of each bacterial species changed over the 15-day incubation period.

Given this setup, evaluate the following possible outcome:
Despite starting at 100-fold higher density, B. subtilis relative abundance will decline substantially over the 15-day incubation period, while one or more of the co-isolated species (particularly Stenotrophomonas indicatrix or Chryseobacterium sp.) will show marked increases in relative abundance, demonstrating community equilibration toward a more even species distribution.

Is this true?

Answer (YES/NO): YES